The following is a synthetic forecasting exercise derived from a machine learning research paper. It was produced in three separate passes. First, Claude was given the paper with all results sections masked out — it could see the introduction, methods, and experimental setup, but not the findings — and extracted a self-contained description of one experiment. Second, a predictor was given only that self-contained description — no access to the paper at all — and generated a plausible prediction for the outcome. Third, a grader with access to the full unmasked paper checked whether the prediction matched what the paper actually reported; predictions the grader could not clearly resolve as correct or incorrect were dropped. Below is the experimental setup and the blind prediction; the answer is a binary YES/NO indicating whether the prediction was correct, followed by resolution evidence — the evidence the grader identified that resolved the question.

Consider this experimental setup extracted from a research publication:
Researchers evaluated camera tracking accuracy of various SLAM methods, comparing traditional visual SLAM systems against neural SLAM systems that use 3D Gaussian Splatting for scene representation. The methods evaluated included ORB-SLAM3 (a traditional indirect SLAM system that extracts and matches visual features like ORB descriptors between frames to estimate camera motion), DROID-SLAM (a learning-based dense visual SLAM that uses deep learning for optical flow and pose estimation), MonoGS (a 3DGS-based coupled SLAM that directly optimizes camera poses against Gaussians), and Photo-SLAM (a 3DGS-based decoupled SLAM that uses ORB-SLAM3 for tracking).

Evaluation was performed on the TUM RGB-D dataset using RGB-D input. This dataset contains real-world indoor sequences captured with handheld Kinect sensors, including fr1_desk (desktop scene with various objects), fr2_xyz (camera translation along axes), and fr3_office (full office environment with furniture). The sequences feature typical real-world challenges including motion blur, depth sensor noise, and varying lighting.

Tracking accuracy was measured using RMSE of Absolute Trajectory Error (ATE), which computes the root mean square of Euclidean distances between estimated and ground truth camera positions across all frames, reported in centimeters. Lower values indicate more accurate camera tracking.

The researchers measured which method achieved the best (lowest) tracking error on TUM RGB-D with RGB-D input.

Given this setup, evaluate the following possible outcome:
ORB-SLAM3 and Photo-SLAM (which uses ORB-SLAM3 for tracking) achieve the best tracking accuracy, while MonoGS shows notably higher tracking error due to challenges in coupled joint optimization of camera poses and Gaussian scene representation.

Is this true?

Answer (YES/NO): NO